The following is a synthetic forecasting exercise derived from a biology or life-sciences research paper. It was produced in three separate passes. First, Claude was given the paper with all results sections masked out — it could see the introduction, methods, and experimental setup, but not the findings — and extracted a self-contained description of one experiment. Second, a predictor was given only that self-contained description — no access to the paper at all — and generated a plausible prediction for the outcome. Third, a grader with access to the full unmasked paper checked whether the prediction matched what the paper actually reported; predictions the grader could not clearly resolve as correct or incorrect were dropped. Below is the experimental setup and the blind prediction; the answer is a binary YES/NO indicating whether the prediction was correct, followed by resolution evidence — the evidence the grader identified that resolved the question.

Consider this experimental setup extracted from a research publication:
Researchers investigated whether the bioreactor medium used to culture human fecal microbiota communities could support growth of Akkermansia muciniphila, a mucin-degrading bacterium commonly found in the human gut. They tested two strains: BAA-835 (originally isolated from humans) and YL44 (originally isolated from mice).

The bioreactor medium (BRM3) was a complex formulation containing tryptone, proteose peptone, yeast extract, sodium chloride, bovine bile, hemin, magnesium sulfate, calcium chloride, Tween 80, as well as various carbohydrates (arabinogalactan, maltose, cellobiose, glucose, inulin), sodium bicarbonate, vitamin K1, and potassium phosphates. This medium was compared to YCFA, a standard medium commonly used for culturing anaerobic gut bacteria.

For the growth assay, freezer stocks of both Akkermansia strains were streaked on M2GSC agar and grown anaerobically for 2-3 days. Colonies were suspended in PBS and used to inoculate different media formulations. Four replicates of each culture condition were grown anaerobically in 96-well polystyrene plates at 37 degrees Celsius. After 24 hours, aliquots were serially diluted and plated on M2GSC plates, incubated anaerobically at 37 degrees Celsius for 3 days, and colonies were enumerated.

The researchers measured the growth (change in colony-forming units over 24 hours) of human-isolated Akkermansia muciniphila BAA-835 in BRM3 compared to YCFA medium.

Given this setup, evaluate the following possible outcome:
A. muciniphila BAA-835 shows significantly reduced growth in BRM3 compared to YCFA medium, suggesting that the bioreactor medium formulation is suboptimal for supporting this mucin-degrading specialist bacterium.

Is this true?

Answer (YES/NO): YES